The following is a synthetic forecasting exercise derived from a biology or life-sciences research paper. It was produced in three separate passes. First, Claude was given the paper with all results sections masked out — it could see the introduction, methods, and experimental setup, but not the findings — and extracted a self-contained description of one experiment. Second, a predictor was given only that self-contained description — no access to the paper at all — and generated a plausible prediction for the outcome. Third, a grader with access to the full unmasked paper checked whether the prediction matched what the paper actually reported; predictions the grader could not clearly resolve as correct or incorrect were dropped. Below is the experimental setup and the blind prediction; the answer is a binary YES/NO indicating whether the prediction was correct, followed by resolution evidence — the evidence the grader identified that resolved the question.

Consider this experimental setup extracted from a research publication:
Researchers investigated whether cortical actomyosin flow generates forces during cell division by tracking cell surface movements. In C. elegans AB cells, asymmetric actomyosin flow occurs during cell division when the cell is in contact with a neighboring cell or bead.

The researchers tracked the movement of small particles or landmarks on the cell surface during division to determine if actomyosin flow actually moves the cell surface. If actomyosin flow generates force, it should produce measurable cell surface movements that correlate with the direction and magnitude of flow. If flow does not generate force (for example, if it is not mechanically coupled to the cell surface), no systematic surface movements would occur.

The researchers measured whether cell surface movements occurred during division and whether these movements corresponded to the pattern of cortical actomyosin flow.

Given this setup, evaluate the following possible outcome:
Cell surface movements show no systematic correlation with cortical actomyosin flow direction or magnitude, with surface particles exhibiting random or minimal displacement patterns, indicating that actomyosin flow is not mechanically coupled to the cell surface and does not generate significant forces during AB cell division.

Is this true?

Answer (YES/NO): NO